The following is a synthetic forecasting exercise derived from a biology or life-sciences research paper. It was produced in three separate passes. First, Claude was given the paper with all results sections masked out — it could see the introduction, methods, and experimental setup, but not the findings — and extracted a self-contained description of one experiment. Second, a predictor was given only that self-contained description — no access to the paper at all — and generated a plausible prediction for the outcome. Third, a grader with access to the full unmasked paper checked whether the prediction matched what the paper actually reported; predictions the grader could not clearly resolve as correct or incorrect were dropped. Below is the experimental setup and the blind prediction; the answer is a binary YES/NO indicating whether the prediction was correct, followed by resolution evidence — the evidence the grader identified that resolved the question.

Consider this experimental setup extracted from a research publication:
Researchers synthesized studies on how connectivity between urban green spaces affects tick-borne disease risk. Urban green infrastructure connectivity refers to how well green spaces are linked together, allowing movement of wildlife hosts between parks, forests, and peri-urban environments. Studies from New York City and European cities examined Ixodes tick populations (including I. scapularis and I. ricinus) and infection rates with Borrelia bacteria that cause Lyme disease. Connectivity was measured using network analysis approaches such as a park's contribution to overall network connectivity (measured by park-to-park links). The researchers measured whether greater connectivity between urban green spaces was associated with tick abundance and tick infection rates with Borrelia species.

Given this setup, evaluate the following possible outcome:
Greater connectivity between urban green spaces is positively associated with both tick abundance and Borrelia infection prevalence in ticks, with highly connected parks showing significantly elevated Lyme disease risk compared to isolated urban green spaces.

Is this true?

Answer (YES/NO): YES